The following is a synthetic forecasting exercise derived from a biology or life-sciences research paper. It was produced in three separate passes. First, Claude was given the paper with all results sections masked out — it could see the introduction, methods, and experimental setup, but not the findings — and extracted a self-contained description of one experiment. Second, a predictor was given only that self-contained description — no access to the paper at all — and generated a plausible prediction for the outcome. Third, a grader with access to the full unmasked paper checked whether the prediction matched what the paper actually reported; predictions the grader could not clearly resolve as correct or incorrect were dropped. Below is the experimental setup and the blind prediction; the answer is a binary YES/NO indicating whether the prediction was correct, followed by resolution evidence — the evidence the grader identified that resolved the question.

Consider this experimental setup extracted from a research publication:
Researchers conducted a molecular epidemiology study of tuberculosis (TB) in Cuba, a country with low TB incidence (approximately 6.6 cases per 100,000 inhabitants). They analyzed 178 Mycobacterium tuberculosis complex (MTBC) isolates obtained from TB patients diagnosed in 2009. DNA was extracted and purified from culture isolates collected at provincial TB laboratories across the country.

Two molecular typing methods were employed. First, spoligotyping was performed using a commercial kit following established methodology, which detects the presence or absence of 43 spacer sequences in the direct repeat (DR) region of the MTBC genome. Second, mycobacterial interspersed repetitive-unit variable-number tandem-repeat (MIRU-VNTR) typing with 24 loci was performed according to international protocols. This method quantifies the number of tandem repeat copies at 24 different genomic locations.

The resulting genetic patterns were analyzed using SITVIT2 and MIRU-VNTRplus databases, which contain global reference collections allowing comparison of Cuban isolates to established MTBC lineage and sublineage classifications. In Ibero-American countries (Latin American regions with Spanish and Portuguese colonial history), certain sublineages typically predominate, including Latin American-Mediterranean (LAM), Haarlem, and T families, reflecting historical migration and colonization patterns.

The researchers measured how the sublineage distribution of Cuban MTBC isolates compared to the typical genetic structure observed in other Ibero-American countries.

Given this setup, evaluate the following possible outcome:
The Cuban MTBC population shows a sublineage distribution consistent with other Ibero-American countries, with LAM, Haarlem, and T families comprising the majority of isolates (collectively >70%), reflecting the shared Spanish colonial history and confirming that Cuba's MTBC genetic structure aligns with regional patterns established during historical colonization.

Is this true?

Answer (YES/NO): NO